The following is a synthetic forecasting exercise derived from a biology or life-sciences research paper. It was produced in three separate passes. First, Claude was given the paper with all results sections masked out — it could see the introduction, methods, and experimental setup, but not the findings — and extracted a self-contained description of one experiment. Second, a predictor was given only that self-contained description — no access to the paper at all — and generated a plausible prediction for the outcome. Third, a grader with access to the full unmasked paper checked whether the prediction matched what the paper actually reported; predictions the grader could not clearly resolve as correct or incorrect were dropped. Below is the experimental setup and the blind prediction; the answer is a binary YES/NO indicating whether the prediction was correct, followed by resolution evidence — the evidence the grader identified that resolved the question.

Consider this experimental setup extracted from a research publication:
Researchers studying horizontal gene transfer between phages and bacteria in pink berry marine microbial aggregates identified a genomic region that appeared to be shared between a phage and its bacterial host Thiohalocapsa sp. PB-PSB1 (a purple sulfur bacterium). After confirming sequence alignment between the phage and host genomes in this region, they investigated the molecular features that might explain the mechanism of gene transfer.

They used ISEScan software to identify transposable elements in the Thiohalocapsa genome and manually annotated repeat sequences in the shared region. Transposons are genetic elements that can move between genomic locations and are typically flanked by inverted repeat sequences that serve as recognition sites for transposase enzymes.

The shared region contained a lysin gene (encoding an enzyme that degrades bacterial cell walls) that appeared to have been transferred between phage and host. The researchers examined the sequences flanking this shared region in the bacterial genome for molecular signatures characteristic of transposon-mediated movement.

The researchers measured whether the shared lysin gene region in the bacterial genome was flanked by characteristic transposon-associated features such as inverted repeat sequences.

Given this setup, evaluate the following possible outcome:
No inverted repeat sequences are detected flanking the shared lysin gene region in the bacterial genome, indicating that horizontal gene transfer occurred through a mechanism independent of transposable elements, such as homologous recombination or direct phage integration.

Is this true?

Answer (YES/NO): NO